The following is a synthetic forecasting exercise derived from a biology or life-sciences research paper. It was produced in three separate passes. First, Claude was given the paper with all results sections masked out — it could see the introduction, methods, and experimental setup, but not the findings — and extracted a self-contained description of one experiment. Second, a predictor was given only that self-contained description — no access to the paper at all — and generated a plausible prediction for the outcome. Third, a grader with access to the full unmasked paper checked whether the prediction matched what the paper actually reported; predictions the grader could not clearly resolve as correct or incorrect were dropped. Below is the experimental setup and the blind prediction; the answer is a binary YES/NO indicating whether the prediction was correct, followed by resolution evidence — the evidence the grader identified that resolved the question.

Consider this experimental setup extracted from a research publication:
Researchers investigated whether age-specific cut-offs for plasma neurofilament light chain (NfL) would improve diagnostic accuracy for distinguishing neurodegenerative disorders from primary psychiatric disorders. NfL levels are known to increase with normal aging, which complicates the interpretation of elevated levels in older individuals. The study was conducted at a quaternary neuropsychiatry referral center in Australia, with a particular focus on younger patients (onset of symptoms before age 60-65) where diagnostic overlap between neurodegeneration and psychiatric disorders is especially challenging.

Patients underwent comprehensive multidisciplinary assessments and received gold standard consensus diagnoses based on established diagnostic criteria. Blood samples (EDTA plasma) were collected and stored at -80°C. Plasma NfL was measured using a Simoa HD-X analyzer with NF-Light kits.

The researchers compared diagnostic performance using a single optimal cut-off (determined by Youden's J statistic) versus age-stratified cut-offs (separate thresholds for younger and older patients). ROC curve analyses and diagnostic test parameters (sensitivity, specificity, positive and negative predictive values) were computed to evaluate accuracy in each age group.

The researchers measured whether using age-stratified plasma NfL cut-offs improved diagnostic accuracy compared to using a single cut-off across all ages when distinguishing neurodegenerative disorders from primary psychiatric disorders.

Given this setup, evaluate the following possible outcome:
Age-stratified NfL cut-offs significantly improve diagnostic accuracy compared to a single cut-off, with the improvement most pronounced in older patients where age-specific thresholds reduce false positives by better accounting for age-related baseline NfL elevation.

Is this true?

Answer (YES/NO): NO